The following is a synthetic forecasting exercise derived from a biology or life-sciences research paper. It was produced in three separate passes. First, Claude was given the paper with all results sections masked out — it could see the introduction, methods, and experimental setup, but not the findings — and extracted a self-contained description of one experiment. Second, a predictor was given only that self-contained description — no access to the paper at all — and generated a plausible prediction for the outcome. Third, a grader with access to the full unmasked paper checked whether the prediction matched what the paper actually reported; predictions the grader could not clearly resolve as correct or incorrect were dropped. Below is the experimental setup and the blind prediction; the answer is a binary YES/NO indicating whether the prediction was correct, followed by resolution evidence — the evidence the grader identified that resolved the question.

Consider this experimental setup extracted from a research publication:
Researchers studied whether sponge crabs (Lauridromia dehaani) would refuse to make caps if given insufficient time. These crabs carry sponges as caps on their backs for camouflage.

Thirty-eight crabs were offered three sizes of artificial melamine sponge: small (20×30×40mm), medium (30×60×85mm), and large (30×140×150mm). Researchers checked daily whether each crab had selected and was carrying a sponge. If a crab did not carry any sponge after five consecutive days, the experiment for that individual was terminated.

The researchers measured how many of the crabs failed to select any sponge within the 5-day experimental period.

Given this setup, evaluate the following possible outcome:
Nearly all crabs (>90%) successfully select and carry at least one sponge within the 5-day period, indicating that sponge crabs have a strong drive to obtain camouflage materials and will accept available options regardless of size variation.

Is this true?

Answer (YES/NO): YES